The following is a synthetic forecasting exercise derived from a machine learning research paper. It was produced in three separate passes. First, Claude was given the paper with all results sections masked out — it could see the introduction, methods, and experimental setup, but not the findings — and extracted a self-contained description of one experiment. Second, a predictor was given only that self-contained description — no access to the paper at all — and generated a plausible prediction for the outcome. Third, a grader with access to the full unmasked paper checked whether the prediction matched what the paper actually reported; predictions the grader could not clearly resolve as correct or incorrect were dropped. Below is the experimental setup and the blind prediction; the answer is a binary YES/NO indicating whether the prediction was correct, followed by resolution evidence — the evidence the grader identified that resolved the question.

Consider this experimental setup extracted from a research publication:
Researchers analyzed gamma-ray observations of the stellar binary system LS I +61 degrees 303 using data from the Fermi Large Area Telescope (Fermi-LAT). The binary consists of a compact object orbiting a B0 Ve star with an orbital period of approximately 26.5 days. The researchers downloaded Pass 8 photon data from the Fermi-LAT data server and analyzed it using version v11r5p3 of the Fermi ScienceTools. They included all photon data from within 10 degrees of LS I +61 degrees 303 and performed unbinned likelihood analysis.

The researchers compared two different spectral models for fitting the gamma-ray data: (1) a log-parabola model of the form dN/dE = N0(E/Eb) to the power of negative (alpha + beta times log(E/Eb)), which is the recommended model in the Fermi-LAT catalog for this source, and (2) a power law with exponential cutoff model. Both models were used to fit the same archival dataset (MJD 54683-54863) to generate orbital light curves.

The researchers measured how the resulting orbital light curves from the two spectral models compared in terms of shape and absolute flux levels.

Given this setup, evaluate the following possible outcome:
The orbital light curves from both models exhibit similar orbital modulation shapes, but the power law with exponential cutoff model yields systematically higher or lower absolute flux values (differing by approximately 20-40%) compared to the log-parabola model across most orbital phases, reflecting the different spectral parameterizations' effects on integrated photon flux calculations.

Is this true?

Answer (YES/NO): YES